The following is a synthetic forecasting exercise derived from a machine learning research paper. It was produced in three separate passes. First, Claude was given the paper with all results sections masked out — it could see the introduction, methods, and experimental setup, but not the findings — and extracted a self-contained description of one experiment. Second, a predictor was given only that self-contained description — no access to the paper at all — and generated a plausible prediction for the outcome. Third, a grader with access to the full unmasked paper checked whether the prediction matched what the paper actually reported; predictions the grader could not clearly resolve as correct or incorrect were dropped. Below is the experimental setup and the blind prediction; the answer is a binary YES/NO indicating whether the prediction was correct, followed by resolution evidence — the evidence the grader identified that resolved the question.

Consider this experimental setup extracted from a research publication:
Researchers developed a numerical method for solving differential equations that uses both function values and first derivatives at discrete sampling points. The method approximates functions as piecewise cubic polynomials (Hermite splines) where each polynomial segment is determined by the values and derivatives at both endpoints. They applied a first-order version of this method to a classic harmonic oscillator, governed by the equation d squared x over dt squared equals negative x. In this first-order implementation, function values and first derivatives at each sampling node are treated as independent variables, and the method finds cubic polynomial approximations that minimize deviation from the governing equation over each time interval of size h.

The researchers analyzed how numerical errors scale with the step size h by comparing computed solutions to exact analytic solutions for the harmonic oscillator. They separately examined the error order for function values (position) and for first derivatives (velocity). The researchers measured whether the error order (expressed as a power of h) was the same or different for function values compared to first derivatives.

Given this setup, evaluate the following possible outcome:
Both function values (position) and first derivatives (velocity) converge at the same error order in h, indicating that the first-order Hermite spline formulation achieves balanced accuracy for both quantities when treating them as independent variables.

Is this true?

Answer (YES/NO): NO